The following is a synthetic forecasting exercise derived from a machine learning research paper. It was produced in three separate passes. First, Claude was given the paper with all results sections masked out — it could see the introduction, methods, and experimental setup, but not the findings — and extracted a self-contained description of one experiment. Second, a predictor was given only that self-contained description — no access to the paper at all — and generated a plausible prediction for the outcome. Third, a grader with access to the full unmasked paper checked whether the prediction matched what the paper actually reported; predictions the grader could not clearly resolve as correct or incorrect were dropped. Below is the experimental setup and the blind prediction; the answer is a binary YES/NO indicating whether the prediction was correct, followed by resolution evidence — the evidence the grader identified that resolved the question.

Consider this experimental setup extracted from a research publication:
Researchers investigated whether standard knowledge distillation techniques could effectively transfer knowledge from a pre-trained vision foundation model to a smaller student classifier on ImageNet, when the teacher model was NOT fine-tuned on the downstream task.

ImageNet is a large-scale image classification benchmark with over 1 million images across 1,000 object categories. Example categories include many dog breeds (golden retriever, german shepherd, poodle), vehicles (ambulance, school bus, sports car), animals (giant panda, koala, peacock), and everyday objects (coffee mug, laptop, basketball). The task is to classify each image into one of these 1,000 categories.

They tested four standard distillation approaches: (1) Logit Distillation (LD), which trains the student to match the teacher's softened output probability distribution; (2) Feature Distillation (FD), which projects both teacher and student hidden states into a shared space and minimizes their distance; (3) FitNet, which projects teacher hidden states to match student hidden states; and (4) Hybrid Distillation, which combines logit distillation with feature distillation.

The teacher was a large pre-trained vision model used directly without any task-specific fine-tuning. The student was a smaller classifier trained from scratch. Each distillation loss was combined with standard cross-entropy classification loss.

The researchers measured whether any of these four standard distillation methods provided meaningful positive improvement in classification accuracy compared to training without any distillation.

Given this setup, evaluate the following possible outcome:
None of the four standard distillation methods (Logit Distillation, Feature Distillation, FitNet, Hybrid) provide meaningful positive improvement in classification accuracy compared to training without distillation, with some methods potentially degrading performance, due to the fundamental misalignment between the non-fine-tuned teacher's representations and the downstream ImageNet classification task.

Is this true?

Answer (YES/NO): NO